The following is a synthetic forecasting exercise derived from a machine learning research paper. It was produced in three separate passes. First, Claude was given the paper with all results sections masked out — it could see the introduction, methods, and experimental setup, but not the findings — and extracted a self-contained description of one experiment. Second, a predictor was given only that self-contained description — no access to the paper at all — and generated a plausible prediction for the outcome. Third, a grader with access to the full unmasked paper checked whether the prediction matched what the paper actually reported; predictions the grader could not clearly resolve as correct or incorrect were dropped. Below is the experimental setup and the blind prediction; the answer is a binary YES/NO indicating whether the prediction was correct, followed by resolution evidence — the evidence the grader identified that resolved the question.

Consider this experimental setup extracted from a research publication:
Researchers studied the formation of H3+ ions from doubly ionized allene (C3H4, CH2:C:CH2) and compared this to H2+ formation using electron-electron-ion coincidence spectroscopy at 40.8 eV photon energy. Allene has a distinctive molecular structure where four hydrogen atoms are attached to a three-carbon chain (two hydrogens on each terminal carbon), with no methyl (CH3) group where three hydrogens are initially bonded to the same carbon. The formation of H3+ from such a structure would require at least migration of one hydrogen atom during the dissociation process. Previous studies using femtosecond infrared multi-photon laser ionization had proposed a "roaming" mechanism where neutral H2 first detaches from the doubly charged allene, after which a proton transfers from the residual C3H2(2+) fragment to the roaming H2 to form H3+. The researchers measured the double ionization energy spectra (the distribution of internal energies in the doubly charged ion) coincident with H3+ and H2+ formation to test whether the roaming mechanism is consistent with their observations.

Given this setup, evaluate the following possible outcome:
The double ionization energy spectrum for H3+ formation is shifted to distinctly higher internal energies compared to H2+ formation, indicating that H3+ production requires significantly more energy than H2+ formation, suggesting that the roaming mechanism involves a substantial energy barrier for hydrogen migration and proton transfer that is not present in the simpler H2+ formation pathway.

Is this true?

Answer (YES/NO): NO